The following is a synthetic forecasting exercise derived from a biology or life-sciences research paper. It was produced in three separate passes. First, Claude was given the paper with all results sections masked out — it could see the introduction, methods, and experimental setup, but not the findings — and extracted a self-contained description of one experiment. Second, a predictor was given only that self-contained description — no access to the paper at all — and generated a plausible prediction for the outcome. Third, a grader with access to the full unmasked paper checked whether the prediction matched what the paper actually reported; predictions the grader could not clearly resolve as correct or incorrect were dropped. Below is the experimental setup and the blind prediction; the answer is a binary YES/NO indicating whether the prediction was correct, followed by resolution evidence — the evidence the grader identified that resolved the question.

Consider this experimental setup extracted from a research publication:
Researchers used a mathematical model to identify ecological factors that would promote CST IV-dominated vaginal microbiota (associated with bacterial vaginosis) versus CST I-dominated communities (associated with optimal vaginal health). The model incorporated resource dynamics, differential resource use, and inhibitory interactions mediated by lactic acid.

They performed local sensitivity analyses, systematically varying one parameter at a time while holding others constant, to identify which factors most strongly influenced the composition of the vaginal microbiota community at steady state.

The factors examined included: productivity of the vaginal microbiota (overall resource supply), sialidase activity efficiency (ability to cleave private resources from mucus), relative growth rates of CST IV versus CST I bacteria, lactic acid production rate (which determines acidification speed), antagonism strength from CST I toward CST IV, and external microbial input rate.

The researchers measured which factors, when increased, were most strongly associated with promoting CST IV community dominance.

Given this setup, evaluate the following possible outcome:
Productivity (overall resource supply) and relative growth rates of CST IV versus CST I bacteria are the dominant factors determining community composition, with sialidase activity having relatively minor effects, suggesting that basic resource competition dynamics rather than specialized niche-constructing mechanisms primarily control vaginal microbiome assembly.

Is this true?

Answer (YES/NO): NO